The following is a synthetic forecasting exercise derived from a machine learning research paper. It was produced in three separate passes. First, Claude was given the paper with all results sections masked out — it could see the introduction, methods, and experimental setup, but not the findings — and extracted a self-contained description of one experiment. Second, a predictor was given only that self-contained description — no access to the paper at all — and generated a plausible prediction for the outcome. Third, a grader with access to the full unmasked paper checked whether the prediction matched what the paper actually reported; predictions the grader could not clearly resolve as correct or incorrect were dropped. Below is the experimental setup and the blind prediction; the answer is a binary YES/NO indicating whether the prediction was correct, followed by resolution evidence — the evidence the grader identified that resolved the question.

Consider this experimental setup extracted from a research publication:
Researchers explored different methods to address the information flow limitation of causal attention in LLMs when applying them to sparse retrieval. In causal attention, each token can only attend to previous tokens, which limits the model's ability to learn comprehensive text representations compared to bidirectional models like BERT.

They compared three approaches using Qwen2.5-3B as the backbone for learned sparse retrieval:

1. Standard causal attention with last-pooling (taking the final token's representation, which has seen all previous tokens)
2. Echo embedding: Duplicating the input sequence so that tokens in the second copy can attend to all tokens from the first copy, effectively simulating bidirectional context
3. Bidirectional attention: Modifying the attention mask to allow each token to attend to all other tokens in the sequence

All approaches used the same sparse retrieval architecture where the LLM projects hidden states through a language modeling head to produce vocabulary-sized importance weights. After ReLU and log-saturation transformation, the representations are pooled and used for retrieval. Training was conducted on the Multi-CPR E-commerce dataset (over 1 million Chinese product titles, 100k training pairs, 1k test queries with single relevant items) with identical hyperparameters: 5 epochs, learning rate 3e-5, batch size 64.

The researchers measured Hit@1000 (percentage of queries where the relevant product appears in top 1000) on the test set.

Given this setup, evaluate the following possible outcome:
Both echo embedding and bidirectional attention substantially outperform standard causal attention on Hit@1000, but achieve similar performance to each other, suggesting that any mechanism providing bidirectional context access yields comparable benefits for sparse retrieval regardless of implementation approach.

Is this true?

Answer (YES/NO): NO